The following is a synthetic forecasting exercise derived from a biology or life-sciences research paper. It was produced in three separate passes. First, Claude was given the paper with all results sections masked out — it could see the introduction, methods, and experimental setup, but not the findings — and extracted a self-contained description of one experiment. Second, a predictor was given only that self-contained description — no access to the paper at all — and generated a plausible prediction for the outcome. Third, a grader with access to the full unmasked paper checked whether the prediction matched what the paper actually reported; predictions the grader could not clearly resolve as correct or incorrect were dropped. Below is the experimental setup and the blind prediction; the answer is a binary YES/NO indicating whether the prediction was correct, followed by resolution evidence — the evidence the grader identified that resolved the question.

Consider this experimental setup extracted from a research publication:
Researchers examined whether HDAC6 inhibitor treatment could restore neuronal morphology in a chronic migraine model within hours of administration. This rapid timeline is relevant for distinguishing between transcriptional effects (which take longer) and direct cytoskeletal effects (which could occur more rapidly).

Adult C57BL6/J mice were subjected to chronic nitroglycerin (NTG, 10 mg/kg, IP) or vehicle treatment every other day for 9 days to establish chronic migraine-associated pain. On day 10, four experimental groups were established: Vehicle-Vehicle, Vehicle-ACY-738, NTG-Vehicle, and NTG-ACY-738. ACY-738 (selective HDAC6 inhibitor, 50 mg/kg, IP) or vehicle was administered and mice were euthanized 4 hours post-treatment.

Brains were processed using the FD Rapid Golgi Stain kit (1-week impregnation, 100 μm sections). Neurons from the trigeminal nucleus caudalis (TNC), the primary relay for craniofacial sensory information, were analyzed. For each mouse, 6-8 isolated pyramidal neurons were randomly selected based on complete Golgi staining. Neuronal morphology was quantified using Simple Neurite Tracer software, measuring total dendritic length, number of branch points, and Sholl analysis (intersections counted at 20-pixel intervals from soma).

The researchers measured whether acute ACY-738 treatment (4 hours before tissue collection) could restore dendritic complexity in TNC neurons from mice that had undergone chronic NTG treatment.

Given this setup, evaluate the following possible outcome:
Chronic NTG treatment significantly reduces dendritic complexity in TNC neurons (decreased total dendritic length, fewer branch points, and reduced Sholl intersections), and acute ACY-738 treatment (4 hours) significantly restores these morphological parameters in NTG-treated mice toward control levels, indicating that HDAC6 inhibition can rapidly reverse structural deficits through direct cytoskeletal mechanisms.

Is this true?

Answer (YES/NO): YES